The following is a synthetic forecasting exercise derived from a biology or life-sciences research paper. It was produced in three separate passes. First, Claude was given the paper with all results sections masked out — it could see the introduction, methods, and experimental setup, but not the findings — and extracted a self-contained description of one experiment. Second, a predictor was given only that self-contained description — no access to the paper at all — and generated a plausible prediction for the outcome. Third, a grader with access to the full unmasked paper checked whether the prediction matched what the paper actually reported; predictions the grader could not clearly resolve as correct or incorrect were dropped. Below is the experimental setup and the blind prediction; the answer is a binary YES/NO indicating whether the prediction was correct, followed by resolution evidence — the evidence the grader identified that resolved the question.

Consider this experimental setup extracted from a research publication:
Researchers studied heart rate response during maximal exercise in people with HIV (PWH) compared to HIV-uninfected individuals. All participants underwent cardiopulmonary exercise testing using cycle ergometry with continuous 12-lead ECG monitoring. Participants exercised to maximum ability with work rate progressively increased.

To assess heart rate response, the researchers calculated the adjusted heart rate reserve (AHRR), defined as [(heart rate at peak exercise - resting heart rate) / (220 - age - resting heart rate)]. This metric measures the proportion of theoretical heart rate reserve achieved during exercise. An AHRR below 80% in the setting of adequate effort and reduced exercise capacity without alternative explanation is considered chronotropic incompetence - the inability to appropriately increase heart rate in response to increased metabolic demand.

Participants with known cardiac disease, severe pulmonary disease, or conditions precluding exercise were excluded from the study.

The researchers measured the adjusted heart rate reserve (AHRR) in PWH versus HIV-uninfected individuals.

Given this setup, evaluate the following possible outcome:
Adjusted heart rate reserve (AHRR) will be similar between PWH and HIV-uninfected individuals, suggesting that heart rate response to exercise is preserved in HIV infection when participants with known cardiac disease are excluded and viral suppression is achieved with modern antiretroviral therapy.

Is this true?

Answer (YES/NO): NO